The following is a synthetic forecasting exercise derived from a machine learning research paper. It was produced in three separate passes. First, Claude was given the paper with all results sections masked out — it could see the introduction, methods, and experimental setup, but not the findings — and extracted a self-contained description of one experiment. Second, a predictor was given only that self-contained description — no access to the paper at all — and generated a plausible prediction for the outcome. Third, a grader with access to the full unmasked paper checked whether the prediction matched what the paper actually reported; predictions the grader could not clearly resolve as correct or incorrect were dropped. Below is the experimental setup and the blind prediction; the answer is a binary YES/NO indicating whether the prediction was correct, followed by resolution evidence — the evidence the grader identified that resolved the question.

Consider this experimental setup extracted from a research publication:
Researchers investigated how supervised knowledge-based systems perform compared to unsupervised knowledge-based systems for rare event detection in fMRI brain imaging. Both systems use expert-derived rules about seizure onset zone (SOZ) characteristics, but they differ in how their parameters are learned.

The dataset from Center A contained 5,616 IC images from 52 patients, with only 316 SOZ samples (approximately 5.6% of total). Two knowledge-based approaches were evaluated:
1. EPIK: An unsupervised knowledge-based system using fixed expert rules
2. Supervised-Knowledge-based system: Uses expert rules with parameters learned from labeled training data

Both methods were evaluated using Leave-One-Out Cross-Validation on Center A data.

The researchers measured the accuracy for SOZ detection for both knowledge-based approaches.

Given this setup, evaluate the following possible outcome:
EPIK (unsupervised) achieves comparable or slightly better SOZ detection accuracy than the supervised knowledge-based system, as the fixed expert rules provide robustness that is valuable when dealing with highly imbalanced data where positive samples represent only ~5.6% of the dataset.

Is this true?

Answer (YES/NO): NO